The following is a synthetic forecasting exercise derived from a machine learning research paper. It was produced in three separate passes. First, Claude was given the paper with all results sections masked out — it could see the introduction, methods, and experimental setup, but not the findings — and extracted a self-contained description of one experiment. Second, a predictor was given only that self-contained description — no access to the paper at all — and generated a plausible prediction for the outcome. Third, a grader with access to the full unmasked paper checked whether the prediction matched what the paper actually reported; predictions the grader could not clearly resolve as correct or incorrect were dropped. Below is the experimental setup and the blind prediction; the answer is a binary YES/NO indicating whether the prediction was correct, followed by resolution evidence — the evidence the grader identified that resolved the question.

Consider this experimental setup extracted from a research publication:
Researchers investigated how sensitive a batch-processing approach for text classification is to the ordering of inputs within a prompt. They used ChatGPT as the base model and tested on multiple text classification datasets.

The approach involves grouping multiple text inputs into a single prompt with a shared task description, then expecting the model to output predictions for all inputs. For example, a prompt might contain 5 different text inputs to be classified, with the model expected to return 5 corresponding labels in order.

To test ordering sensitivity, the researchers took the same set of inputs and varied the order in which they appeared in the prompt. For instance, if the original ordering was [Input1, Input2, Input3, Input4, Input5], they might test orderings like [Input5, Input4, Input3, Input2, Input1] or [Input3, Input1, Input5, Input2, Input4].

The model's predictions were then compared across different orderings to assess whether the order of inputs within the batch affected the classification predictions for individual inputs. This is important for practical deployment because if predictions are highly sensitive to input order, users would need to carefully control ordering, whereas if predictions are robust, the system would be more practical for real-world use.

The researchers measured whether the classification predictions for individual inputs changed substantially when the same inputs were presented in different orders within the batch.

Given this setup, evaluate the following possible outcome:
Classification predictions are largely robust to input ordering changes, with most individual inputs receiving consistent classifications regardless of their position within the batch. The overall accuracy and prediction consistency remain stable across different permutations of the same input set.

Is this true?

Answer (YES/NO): YES